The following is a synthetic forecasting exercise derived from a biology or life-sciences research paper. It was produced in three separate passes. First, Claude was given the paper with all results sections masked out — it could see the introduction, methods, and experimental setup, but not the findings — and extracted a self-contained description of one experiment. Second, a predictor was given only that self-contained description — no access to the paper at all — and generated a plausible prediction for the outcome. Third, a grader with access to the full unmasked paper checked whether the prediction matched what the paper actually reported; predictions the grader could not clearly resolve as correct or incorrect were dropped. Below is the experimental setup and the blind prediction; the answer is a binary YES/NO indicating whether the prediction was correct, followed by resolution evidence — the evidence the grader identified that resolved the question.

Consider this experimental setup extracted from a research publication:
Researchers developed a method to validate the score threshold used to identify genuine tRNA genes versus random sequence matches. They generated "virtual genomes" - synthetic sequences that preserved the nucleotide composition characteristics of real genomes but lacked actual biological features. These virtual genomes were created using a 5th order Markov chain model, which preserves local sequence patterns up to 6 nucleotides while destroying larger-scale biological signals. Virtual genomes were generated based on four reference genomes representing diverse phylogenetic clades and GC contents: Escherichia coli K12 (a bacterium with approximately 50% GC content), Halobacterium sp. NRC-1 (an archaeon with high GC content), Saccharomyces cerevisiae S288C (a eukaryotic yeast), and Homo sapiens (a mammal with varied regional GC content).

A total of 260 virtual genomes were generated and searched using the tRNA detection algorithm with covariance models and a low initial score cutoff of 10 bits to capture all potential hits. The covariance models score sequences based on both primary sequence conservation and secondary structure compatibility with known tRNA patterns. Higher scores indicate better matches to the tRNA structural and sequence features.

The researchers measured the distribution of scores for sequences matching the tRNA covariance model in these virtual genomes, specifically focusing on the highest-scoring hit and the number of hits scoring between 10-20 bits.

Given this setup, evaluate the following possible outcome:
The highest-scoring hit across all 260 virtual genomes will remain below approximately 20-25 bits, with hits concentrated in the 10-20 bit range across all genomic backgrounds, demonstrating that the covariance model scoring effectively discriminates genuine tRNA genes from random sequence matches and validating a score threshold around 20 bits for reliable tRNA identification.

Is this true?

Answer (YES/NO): YES